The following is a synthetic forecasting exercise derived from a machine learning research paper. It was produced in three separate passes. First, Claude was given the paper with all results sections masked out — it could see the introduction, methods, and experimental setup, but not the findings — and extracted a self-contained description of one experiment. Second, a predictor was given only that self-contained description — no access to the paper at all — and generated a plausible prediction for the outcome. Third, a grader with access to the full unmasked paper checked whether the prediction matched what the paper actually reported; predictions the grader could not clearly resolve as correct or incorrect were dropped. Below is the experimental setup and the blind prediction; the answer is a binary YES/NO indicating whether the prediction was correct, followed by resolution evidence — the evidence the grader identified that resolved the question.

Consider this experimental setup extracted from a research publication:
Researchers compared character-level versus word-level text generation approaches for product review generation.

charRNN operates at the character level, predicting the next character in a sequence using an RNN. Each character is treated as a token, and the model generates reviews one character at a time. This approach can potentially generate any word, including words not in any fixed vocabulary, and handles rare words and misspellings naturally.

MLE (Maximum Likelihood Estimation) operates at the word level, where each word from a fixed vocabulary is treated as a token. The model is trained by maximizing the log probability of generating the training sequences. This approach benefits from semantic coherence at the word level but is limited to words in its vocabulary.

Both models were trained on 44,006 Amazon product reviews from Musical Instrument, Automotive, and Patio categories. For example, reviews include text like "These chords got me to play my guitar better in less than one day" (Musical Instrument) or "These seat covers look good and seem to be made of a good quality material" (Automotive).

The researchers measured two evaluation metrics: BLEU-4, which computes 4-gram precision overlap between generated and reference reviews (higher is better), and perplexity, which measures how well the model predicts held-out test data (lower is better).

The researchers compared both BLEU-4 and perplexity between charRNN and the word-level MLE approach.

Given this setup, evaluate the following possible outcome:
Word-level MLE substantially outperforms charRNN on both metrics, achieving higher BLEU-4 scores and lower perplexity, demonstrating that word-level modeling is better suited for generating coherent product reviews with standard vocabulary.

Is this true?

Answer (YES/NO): NO